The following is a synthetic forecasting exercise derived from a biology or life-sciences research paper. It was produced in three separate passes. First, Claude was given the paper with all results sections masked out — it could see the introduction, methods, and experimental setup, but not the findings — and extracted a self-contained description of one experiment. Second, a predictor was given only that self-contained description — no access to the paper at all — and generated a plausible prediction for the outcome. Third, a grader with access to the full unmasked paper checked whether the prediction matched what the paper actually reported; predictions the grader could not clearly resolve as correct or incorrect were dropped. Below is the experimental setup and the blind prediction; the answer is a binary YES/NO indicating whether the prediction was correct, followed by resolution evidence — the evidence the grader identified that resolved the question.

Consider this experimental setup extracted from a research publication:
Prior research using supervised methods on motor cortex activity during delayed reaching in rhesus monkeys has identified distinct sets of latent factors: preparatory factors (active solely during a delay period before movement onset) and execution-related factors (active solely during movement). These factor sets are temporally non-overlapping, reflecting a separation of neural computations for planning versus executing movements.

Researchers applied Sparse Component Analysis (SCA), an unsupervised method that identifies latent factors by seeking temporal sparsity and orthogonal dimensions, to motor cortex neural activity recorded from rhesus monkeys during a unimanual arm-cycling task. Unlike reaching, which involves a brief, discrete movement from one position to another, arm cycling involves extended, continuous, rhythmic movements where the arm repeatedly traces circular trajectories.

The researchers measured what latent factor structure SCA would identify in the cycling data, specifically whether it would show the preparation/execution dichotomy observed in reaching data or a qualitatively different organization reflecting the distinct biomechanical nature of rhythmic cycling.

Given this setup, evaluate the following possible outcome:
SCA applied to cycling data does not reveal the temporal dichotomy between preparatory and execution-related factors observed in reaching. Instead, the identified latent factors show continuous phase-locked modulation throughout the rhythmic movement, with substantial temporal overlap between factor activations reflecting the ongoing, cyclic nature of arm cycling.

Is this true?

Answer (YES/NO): NO